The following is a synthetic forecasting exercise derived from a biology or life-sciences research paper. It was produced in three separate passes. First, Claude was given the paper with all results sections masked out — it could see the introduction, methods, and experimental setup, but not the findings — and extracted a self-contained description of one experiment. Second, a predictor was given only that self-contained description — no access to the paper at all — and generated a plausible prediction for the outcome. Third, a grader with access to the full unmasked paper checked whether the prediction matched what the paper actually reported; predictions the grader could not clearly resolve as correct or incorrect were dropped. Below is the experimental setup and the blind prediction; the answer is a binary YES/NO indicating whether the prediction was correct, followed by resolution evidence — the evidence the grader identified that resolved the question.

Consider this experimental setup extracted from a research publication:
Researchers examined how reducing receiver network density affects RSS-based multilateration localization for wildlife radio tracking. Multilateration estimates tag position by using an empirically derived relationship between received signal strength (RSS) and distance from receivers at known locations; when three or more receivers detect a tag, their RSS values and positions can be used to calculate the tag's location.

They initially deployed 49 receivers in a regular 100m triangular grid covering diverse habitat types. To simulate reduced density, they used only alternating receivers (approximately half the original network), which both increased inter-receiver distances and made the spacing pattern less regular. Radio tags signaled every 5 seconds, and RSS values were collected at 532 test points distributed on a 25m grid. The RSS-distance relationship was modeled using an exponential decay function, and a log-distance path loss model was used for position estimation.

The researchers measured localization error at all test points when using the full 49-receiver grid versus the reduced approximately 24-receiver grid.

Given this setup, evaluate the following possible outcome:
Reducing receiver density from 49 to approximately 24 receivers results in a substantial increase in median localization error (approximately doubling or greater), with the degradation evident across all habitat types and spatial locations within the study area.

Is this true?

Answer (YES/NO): NO